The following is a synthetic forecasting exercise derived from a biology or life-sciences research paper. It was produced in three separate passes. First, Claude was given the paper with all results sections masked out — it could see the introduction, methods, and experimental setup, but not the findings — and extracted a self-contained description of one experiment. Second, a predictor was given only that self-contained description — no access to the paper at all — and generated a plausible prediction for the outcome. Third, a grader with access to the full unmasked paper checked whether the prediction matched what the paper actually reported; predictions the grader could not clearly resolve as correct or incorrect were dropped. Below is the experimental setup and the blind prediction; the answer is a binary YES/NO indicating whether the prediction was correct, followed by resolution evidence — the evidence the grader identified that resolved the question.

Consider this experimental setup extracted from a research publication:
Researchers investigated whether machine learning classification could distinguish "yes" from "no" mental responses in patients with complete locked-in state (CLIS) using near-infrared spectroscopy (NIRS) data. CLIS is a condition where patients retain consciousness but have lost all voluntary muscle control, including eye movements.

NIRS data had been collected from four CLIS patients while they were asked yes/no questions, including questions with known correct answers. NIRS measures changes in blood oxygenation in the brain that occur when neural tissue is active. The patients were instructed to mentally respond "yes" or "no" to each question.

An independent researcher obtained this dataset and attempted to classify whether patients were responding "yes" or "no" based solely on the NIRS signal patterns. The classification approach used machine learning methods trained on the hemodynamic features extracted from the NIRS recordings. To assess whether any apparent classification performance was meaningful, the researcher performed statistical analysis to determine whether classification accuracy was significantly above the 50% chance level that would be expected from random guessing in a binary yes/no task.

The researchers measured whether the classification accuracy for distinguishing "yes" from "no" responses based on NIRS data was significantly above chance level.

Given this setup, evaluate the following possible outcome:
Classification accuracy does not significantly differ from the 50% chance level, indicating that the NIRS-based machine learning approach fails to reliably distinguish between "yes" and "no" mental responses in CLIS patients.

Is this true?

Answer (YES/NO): YES